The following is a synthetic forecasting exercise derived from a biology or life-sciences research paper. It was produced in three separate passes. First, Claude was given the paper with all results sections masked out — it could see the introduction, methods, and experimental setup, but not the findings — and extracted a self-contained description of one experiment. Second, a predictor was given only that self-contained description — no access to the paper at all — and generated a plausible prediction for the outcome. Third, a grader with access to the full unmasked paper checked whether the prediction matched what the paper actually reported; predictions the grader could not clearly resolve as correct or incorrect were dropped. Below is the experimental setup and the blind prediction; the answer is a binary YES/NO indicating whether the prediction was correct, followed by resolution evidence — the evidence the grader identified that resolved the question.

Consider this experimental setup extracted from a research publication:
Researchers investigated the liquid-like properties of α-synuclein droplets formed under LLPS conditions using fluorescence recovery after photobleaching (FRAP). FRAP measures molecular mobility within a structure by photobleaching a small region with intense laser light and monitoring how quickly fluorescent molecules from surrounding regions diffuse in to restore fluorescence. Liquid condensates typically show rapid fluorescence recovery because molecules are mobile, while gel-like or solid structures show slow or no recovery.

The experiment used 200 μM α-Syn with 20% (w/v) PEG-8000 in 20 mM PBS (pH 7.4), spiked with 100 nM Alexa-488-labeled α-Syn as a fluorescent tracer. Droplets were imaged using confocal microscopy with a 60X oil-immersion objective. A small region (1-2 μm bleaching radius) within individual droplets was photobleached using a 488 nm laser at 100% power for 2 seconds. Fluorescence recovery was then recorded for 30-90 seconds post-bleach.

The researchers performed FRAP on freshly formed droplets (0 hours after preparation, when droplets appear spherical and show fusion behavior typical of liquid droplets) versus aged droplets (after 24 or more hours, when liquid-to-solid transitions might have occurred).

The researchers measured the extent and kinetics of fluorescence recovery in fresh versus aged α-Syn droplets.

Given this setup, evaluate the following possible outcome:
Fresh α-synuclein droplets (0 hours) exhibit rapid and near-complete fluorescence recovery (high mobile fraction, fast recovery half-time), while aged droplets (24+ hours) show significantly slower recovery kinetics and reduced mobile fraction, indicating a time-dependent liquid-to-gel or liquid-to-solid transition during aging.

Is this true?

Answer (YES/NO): YES